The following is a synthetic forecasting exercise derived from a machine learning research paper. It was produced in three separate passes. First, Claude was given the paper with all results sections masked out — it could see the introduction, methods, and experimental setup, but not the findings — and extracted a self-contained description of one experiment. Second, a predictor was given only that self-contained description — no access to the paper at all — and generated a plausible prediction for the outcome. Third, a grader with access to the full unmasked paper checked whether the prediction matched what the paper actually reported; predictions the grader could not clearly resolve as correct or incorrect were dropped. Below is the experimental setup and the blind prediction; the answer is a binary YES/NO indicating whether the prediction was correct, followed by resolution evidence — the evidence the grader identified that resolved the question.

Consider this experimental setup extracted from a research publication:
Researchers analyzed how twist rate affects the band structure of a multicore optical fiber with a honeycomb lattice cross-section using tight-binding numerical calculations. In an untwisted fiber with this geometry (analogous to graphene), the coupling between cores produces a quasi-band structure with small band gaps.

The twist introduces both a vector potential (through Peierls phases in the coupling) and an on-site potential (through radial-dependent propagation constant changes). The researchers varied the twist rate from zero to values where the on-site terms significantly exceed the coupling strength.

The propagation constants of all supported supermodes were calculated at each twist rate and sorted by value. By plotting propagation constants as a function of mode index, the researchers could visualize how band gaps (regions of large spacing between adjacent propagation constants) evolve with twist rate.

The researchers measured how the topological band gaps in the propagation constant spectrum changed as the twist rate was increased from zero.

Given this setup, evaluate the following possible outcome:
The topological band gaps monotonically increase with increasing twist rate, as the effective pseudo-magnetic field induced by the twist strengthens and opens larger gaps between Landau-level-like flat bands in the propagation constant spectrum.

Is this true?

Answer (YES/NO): NO